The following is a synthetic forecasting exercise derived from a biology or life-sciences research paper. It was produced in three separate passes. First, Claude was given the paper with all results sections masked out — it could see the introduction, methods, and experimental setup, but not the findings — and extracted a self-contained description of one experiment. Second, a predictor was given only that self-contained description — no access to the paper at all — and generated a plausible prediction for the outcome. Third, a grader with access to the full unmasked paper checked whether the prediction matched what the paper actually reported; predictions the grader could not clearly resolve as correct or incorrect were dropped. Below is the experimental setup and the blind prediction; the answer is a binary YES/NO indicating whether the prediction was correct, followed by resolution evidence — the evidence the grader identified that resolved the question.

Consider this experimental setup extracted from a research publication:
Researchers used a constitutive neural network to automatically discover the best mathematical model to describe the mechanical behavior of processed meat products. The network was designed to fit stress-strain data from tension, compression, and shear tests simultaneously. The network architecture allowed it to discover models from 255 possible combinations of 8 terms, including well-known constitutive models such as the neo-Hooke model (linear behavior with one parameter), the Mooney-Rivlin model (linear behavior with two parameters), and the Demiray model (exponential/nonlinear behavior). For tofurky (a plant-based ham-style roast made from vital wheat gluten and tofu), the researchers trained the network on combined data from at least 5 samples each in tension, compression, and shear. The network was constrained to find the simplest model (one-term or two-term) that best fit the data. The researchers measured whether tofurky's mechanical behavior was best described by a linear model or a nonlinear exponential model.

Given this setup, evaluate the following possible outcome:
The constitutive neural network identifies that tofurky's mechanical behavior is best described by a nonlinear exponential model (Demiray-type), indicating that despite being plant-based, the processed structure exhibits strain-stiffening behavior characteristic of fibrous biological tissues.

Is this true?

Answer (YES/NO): NO